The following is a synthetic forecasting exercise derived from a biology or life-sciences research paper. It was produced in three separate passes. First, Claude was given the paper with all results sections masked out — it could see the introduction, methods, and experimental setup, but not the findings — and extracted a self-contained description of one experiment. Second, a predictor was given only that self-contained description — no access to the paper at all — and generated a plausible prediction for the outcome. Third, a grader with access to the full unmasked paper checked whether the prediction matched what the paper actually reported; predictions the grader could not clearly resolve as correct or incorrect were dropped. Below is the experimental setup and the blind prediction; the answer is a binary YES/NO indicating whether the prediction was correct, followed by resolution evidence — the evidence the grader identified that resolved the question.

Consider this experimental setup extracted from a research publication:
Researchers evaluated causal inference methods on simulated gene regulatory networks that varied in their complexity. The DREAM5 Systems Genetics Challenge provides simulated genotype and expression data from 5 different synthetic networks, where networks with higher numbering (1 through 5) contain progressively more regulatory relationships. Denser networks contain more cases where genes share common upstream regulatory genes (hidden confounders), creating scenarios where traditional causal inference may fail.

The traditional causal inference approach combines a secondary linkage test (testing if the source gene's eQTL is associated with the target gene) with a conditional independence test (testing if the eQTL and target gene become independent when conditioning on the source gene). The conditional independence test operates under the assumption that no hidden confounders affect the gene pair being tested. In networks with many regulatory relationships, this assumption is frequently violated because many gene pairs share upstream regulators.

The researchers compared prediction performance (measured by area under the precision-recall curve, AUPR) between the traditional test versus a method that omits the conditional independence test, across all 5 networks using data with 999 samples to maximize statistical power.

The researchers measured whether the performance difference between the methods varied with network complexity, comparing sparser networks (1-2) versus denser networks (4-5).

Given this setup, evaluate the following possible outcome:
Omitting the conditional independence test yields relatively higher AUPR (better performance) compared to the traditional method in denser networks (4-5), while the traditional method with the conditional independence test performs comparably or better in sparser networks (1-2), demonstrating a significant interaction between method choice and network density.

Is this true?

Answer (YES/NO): NO